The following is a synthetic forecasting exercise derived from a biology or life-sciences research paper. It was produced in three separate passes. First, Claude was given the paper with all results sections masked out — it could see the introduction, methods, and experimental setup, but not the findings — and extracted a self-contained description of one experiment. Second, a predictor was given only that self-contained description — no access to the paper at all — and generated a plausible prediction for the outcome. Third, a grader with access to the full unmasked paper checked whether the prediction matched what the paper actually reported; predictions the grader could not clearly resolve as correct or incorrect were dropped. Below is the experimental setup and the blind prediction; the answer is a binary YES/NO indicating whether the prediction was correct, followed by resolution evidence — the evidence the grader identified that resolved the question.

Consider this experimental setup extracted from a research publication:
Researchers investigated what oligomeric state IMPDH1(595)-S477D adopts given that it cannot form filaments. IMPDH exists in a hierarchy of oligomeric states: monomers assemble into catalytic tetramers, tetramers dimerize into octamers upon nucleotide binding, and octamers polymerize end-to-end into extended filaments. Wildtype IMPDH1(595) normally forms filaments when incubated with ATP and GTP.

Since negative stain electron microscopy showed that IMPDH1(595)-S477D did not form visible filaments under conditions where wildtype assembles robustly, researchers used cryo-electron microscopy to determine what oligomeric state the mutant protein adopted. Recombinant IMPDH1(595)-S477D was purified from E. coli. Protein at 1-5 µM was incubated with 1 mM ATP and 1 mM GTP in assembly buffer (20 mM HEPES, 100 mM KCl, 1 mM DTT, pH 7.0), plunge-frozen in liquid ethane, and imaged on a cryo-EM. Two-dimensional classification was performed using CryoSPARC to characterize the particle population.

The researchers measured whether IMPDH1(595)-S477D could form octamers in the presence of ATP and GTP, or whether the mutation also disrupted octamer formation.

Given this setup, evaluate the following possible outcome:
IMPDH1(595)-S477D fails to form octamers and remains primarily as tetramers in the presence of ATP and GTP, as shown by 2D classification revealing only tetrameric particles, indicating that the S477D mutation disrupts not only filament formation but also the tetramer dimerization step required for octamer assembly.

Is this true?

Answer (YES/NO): NO